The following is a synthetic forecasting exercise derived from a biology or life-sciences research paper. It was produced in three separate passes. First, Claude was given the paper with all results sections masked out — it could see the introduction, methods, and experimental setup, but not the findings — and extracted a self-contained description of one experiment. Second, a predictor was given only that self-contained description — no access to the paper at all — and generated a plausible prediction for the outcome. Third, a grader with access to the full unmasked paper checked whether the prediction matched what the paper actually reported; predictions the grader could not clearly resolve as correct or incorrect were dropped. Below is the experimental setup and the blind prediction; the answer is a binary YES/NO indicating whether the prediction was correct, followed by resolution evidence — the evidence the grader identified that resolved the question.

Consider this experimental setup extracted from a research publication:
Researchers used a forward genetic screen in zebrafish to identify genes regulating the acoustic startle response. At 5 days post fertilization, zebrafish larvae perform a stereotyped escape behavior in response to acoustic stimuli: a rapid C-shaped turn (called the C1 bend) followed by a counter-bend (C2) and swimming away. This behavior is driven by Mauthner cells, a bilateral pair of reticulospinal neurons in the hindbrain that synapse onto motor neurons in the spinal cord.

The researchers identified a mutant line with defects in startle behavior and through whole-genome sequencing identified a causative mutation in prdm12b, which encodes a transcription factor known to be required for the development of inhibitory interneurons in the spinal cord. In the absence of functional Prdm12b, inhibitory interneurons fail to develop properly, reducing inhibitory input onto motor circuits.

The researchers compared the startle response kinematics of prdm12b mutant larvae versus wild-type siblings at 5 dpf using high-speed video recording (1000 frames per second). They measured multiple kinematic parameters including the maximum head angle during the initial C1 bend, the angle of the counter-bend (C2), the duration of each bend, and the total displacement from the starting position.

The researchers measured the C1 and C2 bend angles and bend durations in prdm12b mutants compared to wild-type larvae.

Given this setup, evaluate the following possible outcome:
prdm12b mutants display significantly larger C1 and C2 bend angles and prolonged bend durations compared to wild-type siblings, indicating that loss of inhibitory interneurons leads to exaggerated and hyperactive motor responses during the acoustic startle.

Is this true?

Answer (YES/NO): YES